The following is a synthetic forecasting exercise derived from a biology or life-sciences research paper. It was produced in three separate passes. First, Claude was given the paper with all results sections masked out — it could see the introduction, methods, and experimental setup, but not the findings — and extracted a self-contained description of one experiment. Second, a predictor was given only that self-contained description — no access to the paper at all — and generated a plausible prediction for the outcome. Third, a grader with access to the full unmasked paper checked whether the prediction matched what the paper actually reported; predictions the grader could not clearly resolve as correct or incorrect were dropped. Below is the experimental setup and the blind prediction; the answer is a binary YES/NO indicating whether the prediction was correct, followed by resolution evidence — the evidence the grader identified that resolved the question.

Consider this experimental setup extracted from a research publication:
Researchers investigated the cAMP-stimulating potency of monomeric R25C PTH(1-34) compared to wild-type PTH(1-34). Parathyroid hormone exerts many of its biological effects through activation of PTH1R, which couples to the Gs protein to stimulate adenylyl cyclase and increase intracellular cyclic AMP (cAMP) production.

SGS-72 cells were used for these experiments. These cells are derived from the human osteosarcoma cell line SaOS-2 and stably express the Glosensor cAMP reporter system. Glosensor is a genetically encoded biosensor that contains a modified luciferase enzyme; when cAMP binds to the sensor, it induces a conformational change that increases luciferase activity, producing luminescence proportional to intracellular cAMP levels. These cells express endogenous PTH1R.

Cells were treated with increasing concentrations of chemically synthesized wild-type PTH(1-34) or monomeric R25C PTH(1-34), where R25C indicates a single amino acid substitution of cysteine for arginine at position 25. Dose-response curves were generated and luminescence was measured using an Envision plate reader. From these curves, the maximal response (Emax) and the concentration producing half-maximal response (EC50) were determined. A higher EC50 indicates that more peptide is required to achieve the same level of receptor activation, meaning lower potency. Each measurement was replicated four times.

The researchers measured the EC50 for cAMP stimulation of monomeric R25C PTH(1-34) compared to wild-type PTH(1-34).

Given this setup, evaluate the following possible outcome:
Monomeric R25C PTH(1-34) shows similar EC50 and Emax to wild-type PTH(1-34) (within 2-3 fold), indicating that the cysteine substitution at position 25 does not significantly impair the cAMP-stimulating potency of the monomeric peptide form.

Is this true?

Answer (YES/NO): NO